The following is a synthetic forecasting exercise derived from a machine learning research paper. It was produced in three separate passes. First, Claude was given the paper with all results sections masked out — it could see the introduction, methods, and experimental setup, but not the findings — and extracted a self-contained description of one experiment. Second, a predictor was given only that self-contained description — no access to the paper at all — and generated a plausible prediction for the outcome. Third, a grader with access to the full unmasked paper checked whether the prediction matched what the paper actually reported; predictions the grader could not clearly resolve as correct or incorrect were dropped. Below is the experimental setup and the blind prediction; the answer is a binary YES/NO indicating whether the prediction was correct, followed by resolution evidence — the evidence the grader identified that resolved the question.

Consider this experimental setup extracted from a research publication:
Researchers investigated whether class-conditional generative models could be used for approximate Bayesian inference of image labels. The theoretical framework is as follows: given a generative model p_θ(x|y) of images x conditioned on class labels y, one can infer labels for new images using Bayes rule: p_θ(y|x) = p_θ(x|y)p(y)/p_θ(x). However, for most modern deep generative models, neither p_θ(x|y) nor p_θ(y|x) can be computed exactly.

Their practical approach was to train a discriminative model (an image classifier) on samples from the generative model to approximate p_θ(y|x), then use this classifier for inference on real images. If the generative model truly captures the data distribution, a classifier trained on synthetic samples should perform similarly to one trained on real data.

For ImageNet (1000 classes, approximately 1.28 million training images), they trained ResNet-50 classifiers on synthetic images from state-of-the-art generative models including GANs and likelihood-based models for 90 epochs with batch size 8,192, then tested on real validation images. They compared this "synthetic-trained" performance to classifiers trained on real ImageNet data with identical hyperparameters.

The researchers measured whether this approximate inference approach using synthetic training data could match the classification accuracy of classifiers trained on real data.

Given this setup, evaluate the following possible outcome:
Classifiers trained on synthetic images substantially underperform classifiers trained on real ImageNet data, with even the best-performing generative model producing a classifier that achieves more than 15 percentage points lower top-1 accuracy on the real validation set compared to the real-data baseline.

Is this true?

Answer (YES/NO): NO